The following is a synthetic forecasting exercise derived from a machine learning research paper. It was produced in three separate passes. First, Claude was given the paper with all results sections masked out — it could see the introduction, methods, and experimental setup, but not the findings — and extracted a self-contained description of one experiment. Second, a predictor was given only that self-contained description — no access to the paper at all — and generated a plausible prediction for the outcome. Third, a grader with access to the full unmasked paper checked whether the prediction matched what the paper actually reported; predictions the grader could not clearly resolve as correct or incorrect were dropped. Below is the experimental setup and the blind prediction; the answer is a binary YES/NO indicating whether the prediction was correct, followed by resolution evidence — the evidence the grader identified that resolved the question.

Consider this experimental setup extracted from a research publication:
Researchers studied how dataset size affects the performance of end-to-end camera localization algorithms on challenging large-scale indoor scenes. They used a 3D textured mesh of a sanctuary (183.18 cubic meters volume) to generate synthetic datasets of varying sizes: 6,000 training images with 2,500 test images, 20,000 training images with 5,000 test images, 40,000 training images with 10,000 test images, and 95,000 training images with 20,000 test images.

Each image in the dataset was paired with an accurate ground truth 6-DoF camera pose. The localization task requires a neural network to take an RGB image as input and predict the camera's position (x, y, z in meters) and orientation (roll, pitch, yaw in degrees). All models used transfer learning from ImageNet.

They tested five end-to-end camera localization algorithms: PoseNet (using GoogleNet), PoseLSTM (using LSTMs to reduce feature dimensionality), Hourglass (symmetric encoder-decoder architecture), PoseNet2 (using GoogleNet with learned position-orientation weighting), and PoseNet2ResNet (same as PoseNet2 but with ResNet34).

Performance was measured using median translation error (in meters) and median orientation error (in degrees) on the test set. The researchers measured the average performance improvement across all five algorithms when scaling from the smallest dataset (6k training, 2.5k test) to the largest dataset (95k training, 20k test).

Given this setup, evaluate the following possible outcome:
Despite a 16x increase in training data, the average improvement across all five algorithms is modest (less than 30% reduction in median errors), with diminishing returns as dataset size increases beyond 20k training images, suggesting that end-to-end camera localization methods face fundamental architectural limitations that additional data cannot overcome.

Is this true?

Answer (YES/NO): NO